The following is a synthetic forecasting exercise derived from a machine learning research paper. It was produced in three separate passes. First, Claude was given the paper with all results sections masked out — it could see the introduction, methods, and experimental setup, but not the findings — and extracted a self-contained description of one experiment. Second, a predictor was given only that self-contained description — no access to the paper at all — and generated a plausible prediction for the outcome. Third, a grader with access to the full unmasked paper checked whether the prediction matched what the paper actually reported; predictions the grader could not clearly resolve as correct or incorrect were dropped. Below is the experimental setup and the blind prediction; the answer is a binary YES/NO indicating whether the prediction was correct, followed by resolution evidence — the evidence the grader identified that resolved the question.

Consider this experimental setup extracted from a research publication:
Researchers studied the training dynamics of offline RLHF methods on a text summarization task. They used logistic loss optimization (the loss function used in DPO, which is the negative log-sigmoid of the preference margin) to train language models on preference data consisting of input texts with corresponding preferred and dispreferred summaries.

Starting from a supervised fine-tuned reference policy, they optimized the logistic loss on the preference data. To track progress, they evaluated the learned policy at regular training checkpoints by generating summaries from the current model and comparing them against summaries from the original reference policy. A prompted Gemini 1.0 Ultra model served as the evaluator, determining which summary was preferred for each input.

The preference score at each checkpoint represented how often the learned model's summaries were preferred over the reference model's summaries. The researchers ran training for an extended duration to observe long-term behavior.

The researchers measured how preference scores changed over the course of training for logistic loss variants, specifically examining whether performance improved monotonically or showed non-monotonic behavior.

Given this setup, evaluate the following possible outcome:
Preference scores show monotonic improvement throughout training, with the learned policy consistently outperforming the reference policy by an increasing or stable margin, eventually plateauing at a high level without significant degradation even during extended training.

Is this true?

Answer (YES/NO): NO